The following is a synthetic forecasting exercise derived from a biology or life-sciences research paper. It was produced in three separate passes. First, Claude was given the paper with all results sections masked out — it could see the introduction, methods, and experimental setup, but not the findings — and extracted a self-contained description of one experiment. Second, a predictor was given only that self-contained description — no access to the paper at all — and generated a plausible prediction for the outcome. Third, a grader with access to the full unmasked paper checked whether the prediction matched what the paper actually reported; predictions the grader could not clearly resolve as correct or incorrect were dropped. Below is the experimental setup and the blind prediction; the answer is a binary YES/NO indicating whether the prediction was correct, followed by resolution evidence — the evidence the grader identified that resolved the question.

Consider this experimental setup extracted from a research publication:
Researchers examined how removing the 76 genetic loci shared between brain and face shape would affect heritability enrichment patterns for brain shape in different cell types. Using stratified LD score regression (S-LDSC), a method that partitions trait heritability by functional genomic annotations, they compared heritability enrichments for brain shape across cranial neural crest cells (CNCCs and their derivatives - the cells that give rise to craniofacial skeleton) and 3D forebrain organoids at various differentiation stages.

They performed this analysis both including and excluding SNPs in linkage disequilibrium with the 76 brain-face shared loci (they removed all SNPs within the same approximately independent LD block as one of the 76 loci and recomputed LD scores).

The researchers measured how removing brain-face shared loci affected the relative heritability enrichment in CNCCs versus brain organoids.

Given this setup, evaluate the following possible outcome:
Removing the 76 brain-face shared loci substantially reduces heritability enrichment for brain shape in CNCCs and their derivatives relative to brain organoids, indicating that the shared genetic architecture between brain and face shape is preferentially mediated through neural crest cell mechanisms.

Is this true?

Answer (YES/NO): YES